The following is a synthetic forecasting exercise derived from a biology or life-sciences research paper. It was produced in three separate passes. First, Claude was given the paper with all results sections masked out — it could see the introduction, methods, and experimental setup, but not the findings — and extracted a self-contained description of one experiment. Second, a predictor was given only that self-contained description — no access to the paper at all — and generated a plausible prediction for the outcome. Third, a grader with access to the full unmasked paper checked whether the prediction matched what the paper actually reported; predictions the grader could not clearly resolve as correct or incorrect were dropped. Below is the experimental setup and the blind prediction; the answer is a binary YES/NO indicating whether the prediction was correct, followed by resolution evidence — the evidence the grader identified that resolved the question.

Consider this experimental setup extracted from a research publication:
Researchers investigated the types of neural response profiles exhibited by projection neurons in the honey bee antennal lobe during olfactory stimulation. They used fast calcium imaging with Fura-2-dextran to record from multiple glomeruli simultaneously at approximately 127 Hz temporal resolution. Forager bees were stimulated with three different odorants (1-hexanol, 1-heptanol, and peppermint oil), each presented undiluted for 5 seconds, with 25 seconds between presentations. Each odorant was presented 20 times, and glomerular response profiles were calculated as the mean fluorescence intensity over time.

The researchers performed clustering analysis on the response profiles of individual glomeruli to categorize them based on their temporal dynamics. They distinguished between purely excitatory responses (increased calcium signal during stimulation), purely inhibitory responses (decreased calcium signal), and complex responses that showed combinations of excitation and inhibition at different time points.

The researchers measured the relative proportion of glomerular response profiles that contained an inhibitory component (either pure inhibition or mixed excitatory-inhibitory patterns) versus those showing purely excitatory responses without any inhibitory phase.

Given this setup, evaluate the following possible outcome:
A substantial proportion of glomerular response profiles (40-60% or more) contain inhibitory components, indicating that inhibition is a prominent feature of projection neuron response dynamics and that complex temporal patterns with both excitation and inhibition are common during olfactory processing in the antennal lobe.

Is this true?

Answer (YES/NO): YES